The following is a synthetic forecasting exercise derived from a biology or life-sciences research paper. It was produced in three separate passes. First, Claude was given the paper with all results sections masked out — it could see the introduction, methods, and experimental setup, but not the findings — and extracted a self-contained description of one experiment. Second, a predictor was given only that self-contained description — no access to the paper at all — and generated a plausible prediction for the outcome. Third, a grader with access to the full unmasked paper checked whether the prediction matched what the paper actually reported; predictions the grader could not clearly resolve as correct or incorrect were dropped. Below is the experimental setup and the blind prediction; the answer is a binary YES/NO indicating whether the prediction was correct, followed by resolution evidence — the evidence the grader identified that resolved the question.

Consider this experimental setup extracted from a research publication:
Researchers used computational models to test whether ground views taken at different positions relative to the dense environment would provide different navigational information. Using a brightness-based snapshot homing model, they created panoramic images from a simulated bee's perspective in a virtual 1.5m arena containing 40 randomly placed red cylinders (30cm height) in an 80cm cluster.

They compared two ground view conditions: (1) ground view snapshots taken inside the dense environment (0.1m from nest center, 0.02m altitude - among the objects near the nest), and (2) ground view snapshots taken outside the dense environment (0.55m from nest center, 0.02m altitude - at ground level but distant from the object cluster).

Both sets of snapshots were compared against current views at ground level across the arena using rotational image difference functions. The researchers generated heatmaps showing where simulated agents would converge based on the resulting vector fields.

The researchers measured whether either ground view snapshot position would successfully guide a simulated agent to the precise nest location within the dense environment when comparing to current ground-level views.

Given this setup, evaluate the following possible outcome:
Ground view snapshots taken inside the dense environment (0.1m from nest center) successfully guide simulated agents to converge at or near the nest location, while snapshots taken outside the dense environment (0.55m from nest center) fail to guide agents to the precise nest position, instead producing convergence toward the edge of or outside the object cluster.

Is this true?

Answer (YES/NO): NO